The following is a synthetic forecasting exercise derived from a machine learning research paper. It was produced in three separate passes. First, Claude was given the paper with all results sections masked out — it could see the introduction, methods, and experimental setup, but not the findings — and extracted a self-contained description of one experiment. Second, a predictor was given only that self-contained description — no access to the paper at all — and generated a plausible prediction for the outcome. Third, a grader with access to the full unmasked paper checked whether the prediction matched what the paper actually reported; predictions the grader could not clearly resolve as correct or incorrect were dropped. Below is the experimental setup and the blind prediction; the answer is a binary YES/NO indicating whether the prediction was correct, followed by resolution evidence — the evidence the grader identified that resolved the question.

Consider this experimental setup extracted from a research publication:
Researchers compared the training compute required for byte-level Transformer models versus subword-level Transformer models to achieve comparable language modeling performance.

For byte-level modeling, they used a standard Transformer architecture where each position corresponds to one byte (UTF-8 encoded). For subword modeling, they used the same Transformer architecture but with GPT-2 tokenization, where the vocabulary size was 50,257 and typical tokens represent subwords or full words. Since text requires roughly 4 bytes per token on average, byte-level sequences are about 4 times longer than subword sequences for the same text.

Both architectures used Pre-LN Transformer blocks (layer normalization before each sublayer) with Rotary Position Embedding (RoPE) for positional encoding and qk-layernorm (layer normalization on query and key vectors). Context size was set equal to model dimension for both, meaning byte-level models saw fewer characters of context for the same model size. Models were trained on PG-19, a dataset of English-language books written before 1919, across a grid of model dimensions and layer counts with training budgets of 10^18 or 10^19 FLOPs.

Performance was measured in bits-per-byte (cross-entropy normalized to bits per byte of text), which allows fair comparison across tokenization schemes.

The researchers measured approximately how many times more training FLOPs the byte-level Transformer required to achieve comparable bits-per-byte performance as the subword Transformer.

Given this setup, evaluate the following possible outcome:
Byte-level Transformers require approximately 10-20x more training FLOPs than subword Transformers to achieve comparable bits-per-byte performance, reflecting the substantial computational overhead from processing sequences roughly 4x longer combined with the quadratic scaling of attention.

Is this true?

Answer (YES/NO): YES